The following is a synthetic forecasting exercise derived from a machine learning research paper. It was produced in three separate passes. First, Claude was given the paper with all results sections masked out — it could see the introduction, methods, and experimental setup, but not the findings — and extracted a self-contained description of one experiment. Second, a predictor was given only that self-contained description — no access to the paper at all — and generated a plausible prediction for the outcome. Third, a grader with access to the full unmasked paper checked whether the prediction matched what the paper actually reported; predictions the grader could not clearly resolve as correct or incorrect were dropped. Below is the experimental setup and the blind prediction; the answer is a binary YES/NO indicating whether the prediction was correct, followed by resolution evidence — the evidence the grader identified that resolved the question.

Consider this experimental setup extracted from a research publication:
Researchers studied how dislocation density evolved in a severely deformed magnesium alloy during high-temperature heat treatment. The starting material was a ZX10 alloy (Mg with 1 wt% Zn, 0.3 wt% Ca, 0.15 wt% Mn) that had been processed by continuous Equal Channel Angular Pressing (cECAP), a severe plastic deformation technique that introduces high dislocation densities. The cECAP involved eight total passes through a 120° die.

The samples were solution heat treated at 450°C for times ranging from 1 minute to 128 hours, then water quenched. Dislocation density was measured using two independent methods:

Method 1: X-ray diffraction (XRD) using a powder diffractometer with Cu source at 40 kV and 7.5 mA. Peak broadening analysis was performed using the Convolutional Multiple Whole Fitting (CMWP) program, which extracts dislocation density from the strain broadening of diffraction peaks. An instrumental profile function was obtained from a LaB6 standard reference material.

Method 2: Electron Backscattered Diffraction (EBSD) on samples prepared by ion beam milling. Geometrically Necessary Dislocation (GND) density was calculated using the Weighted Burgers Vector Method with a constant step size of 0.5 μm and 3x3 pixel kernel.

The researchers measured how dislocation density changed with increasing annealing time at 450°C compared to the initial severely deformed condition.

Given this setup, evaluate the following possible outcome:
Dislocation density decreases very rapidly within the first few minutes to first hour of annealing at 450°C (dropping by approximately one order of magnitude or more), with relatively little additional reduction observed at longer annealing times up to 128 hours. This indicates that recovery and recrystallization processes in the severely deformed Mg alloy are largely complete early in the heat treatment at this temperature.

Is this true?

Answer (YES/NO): YES